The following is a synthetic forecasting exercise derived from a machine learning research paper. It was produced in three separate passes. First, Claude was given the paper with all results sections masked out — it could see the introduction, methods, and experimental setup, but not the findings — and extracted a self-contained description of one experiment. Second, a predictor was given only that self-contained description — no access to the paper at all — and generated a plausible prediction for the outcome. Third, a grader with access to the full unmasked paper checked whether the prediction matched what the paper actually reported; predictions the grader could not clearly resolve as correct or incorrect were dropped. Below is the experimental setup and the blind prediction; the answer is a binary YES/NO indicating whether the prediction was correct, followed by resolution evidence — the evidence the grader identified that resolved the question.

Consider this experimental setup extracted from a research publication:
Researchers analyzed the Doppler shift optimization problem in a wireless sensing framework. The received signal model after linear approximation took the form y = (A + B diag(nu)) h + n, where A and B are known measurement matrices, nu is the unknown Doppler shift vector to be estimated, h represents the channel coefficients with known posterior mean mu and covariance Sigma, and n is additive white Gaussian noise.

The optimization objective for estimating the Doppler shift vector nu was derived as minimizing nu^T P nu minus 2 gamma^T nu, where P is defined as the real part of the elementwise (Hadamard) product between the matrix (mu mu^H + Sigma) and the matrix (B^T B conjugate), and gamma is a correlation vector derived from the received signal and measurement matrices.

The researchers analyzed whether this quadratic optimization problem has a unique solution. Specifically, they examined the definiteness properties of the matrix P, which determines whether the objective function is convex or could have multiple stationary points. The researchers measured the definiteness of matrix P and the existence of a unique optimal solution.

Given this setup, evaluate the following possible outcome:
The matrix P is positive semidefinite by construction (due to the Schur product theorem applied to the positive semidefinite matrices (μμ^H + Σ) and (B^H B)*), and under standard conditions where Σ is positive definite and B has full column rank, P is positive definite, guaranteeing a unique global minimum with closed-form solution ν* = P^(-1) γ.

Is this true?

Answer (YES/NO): YES